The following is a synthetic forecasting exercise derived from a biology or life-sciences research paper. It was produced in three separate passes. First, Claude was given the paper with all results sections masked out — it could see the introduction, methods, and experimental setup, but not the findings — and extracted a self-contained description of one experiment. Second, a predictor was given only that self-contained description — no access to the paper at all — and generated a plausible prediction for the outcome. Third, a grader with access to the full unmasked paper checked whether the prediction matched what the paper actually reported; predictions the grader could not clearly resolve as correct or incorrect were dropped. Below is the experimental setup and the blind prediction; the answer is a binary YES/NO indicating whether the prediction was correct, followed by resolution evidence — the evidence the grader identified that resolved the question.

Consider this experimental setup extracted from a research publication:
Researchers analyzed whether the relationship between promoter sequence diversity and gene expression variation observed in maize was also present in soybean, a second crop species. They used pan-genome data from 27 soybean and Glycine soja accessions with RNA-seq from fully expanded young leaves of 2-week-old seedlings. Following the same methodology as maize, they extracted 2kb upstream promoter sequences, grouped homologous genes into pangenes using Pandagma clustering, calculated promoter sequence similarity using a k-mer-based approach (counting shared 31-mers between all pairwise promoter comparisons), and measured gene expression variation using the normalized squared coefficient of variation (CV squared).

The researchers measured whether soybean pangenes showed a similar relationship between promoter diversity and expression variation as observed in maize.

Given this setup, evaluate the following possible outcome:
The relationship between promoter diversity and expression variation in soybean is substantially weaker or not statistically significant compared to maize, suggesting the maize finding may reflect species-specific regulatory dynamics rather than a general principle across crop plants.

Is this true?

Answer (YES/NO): NO